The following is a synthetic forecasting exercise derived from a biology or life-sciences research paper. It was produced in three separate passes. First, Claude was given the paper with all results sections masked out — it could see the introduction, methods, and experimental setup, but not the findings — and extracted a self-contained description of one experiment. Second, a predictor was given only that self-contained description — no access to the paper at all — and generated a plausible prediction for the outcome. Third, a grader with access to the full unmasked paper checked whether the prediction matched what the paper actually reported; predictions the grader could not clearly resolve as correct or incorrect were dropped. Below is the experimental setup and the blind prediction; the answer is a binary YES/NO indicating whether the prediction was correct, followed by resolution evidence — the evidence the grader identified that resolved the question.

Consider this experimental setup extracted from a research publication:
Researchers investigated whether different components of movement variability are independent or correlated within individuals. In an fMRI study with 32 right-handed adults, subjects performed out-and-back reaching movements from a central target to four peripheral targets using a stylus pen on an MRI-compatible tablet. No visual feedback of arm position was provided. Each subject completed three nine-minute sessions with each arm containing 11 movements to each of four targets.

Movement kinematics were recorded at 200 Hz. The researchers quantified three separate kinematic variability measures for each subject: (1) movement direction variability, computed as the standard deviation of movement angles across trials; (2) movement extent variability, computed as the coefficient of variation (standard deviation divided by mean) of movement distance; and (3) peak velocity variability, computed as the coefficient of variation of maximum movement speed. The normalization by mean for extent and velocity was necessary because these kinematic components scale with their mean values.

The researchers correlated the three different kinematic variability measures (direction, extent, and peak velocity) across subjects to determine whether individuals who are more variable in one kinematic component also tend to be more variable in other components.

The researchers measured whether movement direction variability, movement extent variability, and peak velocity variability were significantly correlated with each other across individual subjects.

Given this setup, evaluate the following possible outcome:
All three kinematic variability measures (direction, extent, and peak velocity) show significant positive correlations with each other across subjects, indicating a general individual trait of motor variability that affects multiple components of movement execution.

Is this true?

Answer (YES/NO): NO